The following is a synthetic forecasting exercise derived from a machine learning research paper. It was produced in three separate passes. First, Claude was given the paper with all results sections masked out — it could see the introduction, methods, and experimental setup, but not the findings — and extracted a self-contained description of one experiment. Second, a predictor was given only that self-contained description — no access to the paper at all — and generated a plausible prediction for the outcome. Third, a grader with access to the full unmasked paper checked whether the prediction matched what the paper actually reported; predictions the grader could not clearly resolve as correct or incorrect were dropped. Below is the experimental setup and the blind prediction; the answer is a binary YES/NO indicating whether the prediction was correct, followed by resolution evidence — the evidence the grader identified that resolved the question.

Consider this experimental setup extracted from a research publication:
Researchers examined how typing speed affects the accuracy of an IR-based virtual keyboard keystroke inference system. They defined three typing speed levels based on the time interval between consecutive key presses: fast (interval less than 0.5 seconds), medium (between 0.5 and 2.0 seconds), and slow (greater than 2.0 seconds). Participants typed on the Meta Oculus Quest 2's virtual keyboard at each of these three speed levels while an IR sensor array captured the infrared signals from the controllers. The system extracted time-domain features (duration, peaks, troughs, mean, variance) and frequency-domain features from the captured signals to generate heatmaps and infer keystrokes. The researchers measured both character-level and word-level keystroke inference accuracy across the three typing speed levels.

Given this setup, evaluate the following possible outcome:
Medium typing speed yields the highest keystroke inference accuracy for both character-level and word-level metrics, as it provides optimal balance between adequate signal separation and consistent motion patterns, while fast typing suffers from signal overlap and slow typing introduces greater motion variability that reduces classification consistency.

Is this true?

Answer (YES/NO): NO